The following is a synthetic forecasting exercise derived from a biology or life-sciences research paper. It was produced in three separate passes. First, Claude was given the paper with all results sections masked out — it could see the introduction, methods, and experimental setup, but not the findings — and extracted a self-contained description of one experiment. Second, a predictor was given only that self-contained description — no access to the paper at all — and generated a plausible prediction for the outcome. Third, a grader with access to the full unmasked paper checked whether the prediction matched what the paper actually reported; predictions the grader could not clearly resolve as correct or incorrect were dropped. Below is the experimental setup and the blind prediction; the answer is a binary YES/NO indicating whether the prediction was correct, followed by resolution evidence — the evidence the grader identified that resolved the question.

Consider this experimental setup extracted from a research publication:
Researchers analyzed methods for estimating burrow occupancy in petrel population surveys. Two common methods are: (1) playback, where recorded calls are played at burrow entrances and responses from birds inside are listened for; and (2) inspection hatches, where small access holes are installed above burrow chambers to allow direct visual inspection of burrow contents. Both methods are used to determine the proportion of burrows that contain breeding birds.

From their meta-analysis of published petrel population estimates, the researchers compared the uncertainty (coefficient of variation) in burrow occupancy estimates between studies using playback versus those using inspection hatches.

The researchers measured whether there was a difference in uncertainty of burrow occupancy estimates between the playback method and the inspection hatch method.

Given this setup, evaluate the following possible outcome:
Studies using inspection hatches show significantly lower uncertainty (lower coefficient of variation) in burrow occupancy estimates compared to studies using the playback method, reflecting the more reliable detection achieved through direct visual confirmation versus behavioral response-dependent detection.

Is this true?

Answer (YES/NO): YES